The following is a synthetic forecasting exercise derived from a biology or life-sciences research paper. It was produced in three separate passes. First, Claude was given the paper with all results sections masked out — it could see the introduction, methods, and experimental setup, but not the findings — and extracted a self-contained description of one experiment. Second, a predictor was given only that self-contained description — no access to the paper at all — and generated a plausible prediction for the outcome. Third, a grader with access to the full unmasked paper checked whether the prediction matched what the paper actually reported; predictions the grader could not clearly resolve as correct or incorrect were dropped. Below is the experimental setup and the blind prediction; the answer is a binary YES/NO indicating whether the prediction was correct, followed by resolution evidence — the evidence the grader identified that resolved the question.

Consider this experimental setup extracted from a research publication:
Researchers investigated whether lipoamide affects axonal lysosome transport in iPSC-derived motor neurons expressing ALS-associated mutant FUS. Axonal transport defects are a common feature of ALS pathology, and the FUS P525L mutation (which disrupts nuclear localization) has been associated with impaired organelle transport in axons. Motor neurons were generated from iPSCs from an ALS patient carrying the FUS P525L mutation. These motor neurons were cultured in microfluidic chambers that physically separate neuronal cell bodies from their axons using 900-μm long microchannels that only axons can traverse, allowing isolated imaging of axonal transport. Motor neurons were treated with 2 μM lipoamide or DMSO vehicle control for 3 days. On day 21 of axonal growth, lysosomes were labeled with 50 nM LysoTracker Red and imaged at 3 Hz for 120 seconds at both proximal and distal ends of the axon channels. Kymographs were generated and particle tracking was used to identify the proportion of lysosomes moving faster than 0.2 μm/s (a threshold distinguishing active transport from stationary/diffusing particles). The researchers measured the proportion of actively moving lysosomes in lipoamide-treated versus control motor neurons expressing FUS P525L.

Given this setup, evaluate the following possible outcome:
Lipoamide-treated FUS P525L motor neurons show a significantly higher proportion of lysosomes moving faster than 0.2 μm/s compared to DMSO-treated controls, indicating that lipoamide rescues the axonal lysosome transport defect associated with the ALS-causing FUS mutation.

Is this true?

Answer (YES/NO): YES